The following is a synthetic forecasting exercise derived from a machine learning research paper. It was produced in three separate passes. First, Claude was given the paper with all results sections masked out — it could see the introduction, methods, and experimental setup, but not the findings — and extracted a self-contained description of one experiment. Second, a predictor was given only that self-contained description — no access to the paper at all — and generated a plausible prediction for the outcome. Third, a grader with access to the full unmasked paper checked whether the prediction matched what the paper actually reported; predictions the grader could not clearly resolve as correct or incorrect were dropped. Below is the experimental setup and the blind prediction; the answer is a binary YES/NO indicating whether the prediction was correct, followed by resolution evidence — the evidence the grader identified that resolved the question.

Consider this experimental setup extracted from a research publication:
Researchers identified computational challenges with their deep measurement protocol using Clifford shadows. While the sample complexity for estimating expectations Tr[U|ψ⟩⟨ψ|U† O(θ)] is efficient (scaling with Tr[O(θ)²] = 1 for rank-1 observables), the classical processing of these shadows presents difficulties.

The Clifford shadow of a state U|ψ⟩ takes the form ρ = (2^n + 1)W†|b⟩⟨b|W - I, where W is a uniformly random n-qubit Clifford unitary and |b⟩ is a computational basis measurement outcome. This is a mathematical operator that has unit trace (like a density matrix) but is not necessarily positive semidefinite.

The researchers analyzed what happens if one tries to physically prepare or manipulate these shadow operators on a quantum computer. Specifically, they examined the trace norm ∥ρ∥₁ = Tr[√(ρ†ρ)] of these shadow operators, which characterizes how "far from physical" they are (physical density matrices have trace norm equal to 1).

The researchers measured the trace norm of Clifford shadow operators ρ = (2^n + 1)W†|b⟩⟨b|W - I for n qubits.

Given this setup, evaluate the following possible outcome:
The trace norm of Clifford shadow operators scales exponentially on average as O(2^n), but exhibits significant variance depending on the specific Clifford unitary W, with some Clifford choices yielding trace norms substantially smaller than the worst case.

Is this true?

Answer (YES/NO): NO